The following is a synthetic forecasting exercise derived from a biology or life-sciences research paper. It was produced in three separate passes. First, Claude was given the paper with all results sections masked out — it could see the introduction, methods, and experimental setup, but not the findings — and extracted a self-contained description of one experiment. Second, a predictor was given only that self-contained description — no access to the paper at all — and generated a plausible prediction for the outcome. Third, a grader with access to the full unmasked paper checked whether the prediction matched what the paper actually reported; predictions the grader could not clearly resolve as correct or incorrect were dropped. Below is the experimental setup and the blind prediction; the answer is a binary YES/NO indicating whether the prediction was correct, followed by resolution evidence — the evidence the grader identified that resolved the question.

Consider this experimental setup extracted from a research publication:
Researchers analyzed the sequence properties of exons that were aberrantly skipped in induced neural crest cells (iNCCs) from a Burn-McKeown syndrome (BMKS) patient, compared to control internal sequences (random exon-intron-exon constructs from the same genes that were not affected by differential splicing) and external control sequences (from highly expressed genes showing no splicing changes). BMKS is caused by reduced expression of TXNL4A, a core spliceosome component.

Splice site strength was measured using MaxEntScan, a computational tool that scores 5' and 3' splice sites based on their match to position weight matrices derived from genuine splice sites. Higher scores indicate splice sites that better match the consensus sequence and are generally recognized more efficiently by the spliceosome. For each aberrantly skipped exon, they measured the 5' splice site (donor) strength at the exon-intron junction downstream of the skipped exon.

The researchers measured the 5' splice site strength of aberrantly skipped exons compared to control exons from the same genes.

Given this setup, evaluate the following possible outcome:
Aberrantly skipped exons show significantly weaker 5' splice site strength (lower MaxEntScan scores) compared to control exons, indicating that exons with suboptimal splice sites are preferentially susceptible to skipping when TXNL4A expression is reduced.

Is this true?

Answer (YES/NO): YES